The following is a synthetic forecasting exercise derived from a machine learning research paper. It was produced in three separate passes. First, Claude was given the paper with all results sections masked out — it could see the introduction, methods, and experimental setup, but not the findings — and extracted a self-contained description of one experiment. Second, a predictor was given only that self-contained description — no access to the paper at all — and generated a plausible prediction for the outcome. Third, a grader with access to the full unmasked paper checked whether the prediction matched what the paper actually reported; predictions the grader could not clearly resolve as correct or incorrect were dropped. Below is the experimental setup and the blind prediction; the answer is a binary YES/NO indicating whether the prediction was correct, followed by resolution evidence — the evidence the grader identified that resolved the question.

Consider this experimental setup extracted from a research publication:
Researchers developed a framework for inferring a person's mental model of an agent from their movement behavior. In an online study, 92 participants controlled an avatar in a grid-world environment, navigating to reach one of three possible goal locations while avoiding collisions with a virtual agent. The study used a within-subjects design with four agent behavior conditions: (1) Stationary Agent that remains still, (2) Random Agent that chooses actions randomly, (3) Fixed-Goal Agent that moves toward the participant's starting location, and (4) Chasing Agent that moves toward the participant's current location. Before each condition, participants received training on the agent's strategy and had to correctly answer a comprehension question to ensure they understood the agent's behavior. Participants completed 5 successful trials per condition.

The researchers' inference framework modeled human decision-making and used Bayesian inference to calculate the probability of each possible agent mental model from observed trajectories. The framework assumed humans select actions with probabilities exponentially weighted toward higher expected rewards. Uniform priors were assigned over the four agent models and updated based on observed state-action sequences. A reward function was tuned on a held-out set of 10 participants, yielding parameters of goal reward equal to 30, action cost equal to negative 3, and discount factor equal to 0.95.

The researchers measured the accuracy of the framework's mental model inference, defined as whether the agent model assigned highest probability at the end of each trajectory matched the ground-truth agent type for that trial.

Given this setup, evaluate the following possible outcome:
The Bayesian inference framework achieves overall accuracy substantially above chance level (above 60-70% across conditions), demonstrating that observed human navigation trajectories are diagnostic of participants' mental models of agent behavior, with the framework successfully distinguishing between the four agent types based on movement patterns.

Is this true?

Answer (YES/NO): NO